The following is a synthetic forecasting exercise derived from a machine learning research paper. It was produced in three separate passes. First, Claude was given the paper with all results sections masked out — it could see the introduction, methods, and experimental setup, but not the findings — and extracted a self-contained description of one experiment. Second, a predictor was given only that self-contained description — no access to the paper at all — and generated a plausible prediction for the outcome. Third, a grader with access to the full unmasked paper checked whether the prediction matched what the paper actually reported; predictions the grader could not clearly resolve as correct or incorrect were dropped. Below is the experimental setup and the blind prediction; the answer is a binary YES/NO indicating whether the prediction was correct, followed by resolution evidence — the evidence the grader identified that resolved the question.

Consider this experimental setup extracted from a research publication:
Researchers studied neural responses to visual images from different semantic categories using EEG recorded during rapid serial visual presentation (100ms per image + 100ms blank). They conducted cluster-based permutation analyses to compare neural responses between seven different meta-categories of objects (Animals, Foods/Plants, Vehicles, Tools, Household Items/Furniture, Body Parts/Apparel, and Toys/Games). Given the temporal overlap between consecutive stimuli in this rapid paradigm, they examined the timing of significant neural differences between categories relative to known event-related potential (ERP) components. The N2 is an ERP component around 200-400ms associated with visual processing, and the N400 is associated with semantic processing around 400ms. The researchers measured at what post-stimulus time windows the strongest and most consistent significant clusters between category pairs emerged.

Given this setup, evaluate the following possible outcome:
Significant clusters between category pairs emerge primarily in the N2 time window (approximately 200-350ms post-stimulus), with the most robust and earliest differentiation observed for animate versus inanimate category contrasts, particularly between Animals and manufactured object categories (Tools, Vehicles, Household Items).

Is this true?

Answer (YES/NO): NO